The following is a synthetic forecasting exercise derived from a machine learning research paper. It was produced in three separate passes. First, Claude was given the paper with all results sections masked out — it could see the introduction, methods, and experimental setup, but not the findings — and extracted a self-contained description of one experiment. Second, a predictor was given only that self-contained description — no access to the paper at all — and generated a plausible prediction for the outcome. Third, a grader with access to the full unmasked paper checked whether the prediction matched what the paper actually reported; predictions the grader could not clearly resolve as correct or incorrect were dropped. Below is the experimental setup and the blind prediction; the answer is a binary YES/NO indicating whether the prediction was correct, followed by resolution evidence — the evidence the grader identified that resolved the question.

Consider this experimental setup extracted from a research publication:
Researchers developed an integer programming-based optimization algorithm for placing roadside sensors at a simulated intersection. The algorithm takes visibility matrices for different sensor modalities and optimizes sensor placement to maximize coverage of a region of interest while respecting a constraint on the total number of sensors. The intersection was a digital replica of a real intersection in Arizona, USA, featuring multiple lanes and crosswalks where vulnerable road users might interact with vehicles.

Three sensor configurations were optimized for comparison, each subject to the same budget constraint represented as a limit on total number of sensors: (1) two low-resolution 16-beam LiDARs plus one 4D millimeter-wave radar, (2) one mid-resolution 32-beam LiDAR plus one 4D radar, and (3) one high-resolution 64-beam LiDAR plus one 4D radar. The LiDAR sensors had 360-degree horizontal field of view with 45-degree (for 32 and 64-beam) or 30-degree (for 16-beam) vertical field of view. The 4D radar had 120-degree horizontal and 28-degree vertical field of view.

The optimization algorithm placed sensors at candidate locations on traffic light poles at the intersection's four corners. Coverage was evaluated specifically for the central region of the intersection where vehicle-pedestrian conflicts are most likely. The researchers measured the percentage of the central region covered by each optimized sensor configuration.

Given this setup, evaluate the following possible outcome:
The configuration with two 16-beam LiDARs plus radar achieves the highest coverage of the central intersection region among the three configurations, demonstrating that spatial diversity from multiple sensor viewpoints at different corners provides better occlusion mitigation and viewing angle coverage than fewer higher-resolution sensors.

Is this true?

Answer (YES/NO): NO